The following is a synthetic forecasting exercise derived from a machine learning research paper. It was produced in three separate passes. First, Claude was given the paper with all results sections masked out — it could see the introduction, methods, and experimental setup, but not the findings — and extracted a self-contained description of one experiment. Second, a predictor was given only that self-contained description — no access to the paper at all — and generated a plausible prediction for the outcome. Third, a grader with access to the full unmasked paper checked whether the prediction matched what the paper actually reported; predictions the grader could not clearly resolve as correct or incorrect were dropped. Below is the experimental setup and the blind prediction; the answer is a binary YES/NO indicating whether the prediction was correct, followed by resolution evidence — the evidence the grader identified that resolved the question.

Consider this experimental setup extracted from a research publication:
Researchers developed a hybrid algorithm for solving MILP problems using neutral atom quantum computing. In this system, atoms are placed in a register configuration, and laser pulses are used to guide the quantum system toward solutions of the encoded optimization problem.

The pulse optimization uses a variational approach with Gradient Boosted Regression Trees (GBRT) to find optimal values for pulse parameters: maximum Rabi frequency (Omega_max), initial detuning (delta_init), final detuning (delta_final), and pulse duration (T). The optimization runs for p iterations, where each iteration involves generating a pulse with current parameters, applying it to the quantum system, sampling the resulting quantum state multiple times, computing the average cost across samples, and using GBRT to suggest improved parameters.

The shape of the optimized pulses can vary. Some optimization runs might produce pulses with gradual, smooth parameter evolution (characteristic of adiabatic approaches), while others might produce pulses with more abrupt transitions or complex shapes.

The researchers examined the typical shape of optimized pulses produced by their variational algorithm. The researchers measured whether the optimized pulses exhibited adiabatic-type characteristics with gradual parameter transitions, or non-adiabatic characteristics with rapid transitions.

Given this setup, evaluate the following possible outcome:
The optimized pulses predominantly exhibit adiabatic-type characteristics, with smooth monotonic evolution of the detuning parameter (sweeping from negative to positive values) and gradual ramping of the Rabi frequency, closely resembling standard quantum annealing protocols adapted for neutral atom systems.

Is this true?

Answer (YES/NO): YES